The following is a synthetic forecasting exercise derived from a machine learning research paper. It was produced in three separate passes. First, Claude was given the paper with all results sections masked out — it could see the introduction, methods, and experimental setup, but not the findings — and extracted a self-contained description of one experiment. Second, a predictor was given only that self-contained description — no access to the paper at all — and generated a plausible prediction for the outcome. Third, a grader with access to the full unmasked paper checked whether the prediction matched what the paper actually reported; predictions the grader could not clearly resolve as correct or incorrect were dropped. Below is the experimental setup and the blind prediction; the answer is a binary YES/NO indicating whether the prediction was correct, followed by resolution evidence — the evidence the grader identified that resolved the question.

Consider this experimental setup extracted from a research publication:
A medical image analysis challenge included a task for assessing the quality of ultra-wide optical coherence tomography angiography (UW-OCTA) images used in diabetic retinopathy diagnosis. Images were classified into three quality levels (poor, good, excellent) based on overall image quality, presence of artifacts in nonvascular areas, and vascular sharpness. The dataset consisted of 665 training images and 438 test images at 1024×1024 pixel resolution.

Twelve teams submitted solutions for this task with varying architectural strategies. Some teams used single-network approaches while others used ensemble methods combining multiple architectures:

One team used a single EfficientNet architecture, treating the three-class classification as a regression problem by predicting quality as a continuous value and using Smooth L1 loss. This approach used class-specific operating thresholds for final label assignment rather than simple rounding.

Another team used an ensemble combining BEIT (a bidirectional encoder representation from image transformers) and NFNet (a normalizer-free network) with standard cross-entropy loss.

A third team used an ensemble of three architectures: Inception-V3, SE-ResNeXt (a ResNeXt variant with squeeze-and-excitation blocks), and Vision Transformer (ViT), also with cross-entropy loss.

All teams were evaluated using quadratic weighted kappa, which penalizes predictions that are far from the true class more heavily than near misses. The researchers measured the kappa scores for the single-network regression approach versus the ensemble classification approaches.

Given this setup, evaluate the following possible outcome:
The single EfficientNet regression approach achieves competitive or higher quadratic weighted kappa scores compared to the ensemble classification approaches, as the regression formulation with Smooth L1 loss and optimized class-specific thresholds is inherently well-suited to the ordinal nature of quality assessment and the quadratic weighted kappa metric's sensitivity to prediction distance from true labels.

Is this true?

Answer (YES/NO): YES